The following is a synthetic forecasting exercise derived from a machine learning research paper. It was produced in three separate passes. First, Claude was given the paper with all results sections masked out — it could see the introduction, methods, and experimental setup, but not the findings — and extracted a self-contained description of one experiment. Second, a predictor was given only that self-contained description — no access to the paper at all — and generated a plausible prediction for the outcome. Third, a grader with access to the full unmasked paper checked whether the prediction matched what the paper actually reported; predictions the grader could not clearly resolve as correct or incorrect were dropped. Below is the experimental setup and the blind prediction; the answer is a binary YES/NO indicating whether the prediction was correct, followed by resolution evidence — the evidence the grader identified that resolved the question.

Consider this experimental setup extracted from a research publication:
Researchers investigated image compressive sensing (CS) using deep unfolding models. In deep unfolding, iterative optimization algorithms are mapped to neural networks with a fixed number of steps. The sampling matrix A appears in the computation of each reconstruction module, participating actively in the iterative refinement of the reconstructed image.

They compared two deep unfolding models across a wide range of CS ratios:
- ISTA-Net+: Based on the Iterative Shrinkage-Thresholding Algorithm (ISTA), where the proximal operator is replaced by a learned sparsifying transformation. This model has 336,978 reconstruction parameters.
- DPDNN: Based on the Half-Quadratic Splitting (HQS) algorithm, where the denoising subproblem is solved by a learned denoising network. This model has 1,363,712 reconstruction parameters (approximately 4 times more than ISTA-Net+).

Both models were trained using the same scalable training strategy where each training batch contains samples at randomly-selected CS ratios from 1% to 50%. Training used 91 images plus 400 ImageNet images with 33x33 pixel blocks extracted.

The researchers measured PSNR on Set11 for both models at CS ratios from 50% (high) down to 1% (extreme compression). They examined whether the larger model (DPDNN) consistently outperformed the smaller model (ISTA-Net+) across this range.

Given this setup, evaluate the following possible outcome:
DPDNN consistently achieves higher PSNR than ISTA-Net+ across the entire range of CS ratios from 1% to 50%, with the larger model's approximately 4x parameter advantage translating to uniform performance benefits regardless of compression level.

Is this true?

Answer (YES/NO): NO